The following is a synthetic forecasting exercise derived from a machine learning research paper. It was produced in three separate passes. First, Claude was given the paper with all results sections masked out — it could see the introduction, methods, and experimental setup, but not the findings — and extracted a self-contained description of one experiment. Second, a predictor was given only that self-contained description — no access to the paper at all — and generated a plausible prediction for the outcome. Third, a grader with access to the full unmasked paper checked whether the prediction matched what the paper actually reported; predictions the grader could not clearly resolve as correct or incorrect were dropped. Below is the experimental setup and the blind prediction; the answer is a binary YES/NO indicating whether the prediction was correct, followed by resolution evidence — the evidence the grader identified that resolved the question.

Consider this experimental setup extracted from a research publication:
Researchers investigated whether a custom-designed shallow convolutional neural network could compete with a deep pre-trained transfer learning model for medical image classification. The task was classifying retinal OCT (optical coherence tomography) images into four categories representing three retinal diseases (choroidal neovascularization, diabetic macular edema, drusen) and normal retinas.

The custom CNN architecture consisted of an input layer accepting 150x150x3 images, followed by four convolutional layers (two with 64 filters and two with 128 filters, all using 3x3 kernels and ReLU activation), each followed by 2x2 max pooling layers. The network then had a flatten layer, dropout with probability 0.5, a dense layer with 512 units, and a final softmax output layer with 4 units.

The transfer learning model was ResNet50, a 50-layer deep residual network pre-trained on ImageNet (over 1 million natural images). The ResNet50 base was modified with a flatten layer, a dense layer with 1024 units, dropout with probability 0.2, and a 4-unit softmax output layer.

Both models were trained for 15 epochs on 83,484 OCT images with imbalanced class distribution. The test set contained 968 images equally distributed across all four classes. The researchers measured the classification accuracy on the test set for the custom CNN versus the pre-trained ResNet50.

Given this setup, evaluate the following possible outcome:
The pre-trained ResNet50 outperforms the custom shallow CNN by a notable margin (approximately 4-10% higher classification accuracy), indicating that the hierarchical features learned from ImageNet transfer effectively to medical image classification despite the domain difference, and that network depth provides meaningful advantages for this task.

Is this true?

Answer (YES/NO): NO